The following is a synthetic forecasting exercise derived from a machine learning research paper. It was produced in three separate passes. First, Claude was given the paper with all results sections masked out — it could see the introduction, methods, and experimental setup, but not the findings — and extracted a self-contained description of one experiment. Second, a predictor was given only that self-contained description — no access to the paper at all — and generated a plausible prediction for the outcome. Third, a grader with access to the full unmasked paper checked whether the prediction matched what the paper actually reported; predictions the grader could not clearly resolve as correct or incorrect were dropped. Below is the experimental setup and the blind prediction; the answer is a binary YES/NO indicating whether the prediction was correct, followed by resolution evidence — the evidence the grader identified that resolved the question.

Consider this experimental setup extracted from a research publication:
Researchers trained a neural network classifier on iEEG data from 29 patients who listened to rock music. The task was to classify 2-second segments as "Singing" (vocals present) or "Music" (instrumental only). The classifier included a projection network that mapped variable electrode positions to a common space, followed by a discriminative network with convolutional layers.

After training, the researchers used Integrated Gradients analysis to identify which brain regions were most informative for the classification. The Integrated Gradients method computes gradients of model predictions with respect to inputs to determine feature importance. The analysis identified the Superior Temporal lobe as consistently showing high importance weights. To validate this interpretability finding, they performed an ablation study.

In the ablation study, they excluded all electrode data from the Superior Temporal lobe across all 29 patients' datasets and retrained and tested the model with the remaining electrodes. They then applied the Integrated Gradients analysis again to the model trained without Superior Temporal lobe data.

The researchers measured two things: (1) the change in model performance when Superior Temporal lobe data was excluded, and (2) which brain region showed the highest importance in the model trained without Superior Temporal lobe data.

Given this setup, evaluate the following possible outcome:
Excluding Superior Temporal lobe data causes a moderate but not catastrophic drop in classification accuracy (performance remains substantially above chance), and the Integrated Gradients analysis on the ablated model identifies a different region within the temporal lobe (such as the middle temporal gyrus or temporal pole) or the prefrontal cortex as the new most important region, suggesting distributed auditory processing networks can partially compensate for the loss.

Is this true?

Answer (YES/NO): YES